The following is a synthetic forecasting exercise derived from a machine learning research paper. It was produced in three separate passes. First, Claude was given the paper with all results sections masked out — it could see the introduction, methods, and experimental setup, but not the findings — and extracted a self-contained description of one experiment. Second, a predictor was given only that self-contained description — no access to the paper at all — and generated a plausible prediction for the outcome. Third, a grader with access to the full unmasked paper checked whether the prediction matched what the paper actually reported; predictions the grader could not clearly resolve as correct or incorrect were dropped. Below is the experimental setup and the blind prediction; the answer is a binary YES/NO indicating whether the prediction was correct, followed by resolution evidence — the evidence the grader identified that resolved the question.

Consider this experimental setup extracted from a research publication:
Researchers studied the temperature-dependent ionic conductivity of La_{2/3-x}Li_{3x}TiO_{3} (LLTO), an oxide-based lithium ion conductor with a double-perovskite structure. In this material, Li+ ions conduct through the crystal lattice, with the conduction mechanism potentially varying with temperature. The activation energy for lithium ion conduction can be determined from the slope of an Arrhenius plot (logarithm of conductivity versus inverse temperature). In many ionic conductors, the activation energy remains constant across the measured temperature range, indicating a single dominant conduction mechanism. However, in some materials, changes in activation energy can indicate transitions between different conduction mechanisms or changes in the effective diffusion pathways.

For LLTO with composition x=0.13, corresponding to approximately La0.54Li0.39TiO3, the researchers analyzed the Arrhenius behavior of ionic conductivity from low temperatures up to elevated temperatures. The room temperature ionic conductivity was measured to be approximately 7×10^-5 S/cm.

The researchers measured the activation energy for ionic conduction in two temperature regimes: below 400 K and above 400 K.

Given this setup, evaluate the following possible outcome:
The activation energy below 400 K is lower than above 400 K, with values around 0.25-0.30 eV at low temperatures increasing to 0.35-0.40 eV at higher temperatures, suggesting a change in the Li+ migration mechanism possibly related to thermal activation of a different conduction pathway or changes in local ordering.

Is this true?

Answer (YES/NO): NO